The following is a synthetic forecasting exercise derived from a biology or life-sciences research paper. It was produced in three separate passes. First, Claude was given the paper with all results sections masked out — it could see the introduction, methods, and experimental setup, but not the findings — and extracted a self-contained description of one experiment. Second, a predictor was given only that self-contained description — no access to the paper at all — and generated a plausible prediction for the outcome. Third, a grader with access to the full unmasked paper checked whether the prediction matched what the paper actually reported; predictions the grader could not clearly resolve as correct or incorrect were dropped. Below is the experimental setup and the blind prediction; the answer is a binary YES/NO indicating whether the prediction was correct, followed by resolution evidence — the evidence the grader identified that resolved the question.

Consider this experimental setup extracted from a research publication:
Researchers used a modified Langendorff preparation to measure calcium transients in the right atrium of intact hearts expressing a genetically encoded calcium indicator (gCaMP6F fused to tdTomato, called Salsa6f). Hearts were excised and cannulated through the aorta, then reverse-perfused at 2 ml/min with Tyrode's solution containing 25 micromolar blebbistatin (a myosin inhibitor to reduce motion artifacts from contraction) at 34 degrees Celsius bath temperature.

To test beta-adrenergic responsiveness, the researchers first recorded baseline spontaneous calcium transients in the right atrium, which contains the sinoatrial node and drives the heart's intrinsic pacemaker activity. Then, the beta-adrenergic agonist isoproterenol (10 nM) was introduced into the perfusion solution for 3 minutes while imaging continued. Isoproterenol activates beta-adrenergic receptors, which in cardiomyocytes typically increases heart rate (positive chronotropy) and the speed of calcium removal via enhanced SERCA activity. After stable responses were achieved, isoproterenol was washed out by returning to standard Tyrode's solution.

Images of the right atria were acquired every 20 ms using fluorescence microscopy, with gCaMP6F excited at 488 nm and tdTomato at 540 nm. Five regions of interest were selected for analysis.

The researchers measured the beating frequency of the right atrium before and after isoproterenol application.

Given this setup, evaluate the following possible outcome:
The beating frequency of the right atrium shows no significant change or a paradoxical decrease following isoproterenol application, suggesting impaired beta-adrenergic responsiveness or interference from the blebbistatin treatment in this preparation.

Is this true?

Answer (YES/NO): NO